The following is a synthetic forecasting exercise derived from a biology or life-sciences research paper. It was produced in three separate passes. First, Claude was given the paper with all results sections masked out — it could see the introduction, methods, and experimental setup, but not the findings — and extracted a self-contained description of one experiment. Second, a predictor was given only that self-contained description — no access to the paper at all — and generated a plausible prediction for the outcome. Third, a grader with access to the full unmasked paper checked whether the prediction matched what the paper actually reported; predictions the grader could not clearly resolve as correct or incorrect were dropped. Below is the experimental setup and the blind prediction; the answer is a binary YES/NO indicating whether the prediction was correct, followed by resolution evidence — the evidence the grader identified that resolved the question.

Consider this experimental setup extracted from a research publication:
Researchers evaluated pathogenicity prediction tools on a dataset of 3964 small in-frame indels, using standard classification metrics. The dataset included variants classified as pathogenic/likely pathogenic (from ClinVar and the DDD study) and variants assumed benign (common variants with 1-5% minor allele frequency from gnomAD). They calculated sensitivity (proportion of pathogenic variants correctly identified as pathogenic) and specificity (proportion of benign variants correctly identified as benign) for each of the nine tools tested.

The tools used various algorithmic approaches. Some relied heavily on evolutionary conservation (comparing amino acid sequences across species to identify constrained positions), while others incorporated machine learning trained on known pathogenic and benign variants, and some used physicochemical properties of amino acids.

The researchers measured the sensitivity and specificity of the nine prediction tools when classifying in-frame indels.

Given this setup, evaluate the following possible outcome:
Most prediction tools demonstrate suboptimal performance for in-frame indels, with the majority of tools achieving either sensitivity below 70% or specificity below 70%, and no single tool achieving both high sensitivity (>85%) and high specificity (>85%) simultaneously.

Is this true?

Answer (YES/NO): NO